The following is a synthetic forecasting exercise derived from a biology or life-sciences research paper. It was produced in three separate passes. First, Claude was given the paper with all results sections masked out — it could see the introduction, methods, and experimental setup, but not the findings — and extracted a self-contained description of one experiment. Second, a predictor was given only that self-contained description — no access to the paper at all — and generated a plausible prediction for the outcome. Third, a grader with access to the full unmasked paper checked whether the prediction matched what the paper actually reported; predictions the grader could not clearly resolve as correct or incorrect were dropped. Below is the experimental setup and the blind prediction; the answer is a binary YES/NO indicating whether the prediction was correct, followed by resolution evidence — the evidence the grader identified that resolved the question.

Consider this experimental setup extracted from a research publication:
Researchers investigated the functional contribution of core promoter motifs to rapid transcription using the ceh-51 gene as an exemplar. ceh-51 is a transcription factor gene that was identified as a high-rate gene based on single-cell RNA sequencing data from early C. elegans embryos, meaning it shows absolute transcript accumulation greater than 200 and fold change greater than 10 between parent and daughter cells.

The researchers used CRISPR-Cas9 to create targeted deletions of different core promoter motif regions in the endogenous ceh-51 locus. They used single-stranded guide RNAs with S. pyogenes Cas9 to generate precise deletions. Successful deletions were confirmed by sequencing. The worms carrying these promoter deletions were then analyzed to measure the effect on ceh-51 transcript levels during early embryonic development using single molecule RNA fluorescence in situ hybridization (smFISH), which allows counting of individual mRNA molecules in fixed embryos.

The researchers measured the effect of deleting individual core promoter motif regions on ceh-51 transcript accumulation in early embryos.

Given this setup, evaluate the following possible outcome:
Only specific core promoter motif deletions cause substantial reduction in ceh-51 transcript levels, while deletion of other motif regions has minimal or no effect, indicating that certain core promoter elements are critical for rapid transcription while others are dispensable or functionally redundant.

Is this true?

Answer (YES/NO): NO